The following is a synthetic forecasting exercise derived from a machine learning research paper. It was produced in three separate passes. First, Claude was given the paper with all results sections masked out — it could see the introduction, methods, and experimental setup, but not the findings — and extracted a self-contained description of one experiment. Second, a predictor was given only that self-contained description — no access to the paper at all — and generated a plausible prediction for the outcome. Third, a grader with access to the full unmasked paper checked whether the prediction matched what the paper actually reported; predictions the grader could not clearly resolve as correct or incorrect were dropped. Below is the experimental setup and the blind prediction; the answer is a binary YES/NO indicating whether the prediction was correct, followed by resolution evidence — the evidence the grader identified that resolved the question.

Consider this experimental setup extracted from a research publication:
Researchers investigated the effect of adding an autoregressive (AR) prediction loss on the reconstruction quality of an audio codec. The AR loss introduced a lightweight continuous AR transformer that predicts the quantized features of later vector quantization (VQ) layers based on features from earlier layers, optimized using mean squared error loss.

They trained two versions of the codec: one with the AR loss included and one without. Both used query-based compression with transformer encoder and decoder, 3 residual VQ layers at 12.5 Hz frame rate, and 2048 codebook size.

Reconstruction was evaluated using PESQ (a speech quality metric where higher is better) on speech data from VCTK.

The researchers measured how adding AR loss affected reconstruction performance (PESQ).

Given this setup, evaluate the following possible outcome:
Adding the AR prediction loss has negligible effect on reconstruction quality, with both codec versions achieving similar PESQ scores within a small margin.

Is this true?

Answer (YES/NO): NO